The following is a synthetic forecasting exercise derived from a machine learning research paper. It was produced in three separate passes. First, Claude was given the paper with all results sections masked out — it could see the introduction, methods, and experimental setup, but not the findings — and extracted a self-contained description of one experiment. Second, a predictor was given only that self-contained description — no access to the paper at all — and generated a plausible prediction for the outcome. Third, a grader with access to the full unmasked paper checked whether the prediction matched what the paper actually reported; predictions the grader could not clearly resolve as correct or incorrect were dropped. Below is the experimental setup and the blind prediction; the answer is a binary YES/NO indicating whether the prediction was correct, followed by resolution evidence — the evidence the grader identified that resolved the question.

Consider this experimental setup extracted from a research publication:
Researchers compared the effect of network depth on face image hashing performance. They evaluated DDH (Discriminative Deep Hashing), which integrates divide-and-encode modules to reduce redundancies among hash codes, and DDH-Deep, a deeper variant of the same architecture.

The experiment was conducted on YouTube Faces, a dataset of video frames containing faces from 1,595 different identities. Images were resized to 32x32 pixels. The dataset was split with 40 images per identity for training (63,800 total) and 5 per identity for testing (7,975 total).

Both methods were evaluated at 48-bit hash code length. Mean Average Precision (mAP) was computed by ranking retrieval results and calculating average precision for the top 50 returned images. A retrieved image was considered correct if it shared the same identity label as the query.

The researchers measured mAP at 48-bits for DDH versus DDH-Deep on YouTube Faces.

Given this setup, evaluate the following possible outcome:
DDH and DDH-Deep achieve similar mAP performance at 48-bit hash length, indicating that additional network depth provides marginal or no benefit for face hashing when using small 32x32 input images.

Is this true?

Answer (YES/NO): NO